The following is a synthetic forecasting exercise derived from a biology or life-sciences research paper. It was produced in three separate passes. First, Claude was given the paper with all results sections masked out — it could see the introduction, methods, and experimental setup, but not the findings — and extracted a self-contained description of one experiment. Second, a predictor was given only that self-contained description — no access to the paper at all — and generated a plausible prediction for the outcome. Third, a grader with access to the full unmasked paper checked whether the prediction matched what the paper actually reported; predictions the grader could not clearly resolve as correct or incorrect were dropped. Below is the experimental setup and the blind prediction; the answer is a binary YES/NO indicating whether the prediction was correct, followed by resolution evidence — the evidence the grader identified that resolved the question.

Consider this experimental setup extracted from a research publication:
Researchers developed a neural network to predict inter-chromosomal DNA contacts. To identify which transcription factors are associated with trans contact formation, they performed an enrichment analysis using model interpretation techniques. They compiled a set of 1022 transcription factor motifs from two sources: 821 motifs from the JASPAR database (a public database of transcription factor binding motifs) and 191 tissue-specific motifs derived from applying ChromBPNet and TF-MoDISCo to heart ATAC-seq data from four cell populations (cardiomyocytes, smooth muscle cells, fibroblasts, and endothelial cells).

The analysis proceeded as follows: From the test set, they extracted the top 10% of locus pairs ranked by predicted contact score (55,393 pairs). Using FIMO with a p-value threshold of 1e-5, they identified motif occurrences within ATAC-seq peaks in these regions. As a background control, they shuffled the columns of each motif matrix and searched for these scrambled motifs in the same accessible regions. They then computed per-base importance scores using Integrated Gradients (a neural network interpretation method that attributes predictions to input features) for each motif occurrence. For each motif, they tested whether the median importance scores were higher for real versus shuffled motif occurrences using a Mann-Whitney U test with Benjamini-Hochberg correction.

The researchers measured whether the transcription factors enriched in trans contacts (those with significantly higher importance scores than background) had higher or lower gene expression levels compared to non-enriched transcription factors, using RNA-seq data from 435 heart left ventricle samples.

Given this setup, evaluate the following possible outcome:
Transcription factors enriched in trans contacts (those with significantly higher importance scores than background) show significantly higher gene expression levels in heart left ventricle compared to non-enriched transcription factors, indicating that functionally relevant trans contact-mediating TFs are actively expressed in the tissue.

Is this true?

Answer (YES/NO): YES